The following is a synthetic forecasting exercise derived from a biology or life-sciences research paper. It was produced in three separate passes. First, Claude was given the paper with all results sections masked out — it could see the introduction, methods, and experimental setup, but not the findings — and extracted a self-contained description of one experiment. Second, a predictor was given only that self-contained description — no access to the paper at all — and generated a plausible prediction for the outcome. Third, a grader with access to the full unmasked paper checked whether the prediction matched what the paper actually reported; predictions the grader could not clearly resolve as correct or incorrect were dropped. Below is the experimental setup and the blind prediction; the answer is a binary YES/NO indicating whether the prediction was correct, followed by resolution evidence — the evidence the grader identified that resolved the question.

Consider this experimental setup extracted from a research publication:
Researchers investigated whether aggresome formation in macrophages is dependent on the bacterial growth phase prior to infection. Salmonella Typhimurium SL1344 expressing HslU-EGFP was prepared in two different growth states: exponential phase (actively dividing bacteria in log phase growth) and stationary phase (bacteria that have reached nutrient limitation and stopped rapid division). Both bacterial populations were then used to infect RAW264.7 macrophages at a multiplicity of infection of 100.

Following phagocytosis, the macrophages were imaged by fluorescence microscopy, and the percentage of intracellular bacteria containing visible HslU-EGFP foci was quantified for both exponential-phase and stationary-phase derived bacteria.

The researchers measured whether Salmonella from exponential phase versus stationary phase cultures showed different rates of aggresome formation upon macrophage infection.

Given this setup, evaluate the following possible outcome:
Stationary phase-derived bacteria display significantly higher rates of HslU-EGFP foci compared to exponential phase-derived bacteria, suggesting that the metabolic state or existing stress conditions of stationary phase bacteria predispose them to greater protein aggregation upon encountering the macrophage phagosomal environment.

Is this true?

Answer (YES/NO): NO